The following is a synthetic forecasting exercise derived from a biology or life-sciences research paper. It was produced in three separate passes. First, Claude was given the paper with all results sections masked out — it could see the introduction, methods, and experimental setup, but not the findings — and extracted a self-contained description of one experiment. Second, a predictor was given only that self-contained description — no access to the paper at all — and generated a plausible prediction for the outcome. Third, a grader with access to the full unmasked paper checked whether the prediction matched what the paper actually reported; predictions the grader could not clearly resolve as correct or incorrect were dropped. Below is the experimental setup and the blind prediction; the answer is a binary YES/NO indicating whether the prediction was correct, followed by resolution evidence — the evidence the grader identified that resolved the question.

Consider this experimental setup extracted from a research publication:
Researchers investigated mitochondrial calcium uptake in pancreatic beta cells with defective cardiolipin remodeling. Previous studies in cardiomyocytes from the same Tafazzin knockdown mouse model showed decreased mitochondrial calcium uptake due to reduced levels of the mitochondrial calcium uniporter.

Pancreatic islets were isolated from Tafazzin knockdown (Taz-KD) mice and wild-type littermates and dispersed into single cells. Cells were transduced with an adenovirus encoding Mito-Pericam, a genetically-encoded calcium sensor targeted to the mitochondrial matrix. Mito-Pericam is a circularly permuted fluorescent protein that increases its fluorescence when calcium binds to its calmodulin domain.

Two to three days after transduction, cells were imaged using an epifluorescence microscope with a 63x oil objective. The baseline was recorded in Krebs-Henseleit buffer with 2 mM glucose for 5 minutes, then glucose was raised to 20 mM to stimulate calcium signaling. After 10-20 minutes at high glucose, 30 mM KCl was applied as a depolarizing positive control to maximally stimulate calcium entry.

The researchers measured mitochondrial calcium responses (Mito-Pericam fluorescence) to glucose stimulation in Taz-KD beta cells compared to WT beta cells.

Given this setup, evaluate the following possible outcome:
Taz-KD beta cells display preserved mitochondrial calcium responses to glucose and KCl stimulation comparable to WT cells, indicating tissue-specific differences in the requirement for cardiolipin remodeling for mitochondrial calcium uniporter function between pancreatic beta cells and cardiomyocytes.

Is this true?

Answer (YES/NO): YES